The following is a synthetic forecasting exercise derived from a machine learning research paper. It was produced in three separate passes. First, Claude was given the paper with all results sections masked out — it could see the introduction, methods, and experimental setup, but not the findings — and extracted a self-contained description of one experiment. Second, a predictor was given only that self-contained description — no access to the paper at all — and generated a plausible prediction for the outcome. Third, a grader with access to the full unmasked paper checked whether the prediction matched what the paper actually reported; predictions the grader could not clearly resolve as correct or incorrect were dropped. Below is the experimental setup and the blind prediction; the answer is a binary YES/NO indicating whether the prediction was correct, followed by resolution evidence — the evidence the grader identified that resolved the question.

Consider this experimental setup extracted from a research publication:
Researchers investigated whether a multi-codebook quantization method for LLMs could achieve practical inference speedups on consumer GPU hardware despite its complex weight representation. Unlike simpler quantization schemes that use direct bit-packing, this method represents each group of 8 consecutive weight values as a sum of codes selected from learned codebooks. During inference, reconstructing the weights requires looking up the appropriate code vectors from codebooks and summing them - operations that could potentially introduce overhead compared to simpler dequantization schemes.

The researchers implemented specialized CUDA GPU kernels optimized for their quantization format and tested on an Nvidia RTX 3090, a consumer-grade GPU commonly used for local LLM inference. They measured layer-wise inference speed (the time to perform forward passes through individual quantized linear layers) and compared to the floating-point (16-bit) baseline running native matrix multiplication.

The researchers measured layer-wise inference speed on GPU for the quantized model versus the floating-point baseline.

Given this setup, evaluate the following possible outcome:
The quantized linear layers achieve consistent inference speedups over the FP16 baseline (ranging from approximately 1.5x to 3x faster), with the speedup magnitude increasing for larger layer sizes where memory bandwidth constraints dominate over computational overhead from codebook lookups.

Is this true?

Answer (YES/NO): NO